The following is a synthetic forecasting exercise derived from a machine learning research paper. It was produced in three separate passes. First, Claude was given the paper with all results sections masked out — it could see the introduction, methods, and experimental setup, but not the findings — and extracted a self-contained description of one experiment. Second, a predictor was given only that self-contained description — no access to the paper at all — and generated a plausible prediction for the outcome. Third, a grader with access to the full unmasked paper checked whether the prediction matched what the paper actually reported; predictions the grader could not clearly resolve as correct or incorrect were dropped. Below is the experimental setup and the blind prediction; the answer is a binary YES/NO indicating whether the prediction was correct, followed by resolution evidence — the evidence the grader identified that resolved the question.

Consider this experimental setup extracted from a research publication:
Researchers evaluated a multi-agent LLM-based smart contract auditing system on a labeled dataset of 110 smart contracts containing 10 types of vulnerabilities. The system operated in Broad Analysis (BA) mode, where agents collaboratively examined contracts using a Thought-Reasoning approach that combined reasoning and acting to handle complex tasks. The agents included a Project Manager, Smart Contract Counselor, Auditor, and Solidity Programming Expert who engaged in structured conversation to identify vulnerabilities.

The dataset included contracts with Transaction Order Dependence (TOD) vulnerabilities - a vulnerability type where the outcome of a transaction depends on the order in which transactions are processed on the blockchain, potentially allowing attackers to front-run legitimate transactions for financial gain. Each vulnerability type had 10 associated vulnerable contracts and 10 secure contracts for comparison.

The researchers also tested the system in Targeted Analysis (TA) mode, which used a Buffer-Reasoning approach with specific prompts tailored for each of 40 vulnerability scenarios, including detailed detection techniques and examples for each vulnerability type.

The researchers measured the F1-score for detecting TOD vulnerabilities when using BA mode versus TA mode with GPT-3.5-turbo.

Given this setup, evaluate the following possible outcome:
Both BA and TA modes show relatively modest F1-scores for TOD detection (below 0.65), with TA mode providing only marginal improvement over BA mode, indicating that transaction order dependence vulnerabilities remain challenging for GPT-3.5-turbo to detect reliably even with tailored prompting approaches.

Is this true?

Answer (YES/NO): NO